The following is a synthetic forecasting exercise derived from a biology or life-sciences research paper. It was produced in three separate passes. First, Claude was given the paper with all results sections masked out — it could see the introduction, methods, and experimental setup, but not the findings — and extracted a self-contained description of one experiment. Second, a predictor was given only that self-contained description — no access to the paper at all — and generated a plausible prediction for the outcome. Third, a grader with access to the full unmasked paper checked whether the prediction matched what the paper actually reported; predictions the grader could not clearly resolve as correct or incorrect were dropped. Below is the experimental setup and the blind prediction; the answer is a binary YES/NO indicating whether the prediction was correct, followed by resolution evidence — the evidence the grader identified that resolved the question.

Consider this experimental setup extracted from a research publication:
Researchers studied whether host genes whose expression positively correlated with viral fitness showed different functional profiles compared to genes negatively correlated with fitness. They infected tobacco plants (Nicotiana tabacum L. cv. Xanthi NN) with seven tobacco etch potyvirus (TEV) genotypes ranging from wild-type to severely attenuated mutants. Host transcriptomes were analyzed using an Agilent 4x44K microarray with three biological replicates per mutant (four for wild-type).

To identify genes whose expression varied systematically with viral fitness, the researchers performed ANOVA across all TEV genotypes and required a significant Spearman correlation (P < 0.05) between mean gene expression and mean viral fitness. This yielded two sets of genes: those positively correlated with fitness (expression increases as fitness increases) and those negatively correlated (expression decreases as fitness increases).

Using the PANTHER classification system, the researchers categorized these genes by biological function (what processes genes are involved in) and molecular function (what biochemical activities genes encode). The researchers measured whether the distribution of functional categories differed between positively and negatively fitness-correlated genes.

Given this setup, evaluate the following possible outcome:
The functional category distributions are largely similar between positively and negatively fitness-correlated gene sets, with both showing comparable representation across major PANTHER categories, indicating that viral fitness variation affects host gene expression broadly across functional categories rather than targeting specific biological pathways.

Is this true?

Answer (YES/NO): NO